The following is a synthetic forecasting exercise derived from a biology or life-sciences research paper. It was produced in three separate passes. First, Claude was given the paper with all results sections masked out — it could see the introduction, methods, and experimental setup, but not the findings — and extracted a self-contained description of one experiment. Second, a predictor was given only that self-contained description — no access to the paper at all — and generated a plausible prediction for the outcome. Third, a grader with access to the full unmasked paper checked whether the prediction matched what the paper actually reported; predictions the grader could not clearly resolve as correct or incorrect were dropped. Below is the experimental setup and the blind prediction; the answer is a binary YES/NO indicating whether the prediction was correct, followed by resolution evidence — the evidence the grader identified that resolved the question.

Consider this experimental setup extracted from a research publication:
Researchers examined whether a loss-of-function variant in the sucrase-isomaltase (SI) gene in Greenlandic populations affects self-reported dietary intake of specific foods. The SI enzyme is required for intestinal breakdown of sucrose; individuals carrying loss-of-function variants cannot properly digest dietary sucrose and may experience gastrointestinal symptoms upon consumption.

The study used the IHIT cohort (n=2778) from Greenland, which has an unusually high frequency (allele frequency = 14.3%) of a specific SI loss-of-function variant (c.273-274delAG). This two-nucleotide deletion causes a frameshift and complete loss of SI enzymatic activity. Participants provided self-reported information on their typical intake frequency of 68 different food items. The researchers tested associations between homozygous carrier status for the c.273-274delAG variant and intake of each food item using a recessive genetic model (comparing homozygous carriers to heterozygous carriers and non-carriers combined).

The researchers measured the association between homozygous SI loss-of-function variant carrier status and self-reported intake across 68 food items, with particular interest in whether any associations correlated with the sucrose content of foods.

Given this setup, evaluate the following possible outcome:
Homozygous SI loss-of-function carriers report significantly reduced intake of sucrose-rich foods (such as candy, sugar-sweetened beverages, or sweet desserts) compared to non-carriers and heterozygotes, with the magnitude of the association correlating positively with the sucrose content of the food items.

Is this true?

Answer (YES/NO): YES